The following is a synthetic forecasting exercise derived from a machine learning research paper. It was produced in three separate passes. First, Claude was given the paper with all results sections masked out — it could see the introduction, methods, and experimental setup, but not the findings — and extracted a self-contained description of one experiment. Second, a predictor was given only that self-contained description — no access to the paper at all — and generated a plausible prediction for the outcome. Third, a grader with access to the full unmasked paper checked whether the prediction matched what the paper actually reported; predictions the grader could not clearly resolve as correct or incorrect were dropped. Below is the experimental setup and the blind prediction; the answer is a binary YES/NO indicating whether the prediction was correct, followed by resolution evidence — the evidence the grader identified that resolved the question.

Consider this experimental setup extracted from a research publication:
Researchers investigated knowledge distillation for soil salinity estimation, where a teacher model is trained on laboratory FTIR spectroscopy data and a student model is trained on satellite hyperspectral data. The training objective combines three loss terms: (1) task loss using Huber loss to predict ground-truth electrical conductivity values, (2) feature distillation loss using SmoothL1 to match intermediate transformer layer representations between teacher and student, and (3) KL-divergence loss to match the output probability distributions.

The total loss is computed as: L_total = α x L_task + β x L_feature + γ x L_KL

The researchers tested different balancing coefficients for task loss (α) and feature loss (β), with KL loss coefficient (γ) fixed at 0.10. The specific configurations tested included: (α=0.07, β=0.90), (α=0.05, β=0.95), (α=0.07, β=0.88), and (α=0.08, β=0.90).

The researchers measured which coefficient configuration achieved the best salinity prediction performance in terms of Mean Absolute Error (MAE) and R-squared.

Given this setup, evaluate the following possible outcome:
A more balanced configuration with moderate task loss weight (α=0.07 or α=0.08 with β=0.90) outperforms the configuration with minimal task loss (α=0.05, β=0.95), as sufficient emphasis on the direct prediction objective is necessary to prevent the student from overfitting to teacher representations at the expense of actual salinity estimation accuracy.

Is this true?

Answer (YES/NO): YES